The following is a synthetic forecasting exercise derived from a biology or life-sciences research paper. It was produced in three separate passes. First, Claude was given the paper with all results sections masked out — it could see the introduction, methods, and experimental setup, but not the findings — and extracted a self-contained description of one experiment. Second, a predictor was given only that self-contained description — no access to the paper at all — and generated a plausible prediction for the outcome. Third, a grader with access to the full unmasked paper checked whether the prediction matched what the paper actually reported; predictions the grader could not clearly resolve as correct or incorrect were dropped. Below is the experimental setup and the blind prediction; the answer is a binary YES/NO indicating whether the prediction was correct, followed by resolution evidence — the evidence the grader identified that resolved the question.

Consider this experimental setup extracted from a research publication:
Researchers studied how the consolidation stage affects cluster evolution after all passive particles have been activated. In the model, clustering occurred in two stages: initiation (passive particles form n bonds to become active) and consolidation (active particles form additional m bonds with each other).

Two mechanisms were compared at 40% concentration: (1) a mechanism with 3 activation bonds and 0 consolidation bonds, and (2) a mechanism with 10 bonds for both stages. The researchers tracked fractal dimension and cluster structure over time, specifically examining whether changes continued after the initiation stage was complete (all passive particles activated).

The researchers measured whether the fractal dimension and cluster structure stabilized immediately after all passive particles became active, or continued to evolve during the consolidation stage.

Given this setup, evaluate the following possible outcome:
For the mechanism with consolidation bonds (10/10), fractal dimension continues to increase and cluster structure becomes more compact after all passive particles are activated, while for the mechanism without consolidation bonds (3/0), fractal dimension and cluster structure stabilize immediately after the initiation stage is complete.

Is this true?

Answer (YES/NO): NO